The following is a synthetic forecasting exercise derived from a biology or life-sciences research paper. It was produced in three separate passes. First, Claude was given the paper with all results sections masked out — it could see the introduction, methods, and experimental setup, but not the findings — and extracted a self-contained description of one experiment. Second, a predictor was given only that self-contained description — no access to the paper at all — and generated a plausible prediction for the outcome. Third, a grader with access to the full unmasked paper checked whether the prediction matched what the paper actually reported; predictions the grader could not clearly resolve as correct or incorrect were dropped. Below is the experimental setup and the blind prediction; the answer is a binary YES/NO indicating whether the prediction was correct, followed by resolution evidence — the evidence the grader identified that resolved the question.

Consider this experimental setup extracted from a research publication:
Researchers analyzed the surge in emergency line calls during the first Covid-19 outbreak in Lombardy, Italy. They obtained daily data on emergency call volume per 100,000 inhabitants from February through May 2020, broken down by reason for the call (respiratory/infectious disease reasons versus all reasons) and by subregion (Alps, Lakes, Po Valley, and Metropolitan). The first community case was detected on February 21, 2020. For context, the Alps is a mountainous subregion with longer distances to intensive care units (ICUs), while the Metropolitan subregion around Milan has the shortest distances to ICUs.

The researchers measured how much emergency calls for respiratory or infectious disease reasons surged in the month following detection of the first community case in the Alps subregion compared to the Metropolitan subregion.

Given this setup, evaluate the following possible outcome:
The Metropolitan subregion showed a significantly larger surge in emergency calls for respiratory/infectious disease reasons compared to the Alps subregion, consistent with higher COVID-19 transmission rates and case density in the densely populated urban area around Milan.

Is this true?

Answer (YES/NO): NO